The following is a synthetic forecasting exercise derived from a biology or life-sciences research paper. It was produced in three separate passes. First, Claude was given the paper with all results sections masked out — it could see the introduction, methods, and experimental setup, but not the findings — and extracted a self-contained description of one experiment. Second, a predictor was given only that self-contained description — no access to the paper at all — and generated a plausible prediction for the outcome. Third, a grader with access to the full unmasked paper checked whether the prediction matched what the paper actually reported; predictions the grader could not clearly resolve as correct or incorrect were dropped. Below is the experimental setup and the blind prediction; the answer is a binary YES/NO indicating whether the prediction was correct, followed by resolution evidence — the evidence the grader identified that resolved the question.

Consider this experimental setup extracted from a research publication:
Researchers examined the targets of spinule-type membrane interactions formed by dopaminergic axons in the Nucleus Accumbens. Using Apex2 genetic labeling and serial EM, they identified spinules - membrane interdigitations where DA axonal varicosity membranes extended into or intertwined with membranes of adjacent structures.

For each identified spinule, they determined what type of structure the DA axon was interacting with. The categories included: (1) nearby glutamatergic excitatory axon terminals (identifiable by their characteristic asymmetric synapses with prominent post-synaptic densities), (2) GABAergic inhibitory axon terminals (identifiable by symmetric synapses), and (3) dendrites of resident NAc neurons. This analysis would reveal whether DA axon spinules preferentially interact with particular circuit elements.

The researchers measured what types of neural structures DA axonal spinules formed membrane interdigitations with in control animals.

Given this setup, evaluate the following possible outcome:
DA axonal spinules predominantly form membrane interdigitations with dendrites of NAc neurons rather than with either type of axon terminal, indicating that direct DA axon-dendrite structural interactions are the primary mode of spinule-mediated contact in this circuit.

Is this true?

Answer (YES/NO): NO